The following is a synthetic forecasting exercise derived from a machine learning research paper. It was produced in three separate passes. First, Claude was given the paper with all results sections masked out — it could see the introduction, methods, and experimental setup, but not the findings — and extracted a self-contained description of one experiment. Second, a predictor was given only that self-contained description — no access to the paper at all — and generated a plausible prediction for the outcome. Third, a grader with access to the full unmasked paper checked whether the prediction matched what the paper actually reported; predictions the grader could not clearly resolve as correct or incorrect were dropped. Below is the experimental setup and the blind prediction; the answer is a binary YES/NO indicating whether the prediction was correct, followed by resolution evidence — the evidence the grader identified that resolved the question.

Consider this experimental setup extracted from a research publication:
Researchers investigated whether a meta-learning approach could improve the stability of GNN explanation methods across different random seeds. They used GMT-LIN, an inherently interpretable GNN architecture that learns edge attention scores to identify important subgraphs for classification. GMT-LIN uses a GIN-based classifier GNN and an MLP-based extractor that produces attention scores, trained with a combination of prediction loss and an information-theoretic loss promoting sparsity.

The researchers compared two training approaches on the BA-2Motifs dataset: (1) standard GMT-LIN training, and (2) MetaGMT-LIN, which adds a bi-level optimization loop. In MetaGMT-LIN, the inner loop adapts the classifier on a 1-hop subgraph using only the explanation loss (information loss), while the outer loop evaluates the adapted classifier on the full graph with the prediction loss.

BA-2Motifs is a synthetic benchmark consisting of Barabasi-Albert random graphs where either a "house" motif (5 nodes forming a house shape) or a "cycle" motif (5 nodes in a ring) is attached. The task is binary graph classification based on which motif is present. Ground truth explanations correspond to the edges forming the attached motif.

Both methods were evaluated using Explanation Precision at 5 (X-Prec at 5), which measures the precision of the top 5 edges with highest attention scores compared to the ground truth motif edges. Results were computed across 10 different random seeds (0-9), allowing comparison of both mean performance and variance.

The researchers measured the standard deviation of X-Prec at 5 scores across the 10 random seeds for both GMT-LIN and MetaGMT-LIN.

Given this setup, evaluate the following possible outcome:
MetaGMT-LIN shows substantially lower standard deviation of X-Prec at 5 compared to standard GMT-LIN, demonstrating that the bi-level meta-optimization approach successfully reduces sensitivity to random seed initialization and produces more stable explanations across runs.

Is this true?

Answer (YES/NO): YES